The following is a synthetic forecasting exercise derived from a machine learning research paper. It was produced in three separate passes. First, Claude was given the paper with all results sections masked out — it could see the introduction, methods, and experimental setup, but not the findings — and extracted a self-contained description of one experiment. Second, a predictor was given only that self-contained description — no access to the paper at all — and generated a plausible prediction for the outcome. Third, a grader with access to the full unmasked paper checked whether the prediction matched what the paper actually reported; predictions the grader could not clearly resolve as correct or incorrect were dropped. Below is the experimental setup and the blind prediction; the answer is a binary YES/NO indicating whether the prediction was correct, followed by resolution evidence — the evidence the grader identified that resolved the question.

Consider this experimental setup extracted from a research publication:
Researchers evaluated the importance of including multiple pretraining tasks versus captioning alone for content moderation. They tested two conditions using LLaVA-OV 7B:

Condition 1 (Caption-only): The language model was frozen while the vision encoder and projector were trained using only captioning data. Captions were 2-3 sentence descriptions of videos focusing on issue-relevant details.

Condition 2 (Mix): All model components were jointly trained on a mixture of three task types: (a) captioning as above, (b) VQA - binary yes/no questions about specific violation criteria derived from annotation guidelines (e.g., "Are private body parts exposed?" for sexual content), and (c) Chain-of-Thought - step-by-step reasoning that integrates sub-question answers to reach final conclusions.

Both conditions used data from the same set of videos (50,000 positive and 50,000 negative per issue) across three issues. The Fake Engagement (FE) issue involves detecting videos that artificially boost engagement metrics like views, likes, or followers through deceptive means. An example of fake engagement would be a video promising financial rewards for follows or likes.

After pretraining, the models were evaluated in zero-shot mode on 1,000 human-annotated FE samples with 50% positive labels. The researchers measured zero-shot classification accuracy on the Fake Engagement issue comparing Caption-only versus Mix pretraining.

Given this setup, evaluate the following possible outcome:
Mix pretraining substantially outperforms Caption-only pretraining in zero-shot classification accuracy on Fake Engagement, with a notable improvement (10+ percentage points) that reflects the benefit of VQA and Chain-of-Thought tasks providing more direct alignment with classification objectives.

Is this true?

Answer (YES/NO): YES